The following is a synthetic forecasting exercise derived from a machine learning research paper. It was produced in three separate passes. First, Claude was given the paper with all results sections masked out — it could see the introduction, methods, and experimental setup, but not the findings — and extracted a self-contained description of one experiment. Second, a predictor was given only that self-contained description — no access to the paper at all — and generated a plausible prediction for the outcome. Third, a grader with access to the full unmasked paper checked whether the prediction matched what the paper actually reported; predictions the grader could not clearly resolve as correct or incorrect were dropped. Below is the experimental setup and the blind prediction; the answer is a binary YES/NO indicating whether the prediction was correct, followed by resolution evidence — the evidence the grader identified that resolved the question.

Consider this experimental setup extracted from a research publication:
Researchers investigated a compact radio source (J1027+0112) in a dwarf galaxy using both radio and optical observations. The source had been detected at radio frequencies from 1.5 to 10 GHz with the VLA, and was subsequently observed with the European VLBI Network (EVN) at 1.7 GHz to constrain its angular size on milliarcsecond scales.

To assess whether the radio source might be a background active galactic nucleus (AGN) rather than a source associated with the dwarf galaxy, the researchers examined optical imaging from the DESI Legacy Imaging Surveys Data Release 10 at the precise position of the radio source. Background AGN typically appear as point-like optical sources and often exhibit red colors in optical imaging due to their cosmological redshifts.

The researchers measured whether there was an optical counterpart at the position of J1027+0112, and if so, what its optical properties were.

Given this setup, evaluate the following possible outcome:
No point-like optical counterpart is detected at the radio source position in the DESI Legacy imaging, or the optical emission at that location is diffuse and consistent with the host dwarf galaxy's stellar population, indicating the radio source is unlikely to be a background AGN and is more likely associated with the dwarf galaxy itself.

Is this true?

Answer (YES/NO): NO